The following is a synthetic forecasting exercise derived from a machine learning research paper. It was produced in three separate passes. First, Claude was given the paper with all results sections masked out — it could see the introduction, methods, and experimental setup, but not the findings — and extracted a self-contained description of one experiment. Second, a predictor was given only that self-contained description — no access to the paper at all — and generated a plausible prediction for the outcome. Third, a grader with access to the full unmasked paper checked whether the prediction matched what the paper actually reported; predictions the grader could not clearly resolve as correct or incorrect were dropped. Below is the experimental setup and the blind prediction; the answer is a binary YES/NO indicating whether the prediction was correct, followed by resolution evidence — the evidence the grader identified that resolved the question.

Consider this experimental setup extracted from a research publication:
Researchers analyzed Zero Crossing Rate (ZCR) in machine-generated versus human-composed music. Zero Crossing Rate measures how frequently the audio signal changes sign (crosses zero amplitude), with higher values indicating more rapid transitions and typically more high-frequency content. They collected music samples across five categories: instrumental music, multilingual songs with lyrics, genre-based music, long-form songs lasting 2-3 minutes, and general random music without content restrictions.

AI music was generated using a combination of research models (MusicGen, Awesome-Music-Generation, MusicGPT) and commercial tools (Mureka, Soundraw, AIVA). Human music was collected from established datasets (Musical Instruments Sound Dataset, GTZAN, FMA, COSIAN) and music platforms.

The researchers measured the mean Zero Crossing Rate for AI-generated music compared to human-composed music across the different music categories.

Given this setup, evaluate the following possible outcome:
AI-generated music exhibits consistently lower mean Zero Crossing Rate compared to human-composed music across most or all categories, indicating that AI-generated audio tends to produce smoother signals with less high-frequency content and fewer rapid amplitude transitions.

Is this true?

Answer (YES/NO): NO